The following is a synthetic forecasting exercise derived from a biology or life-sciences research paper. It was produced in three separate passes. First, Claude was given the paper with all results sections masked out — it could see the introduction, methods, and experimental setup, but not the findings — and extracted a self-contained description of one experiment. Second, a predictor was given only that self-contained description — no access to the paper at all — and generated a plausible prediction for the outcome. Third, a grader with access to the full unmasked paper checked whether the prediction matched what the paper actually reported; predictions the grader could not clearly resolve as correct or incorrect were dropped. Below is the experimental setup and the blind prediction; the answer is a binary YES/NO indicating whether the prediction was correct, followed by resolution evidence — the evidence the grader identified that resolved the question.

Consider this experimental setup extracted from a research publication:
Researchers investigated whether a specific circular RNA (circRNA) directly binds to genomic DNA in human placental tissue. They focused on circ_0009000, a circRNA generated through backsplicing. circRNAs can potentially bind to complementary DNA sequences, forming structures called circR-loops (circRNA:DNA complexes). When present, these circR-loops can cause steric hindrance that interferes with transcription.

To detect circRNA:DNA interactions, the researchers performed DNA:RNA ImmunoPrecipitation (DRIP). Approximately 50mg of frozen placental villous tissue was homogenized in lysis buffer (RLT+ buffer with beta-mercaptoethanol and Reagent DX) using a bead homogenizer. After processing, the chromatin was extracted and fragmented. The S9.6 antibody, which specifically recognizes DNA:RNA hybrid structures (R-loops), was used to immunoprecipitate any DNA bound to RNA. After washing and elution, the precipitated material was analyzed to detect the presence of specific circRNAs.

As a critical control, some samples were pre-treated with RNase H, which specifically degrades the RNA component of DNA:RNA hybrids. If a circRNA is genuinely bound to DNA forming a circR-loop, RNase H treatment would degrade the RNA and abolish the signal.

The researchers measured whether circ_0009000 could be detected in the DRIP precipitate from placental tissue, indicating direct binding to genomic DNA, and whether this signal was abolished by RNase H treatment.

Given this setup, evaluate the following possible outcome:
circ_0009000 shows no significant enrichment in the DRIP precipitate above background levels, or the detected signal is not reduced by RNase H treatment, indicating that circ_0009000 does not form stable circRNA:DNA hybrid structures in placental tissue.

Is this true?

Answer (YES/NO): NO